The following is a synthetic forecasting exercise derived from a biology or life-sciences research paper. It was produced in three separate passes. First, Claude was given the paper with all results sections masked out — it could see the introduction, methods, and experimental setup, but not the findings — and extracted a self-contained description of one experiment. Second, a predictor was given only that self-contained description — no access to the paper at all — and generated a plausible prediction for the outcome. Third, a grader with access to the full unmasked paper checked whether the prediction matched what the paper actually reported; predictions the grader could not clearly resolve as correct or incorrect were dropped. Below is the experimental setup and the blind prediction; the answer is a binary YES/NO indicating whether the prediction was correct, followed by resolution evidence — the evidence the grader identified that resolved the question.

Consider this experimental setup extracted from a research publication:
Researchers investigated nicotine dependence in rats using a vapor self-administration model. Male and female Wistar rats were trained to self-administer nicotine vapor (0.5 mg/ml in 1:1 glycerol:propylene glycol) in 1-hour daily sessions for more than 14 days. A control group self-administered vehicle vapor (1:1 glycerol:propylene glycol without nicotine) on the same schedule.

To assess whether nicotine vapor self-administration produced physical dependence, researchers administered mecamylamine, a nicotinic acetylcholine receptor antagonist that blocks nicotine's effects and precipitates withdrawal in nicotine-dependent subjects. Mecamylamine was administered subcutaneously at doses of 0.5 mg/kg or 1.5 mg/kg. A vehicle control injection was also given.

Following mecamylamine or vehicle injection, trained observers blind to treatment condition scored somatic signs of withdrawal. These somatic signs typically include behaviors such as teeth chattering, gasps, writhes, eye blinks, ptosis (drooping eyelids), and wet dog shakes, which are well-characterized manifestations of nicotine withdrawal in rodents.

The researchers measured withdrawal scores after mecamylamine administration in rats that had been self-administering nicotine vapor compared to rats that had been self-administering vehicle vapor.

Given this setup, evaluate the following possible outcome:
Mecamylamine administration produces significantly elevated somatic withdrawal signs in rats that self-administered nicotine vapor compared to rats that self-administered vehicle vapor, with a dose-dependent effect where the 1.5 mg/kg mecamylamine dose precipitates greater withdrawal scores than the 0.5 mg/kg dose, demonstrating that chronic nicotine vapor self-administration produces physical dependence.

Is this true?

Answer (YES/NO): NO